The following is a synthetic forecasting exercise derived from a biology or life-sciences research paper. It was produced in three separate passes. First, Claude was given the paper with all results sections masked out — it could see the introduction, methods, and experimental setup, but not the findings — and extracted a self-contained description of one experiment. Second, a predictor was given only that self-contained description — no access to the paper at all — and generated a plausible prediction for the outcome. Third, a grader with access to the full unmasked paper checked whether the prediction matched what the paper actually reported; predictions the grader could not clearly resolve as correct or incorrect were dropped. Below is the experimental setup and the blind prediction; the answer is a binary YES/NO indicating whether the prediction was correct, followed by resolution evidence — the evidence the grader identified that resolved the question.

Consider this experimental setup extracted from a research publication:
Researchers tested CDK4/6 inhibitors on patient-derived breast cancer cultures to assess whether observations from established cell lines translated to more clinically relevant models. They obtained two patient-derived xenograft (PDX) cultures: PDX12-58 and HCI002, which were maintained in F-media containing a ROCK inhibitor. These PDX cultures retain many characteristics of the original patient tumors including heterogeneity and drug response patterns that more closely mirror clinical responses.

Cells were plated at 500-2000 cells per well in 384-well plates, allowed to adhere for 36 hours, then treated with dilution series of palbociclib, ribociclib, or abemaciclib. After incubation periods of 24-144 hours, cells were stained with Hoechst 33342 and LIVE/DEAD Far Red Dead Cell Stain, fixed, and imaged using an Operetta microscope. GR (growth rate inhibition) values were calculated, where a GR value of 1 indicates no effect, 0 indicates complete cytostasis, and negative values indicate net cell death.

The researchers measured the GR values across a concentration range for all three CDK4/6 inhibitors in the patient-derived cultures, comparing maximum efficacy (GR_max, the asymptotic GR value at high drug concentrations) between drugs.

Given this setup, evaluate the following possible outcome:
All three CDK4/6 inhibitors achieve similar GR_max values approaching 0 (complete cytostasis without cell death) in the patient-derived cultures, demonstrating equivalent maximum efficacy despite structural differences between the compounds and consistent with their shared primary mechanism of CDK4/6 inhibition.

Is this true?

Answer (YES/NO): NO